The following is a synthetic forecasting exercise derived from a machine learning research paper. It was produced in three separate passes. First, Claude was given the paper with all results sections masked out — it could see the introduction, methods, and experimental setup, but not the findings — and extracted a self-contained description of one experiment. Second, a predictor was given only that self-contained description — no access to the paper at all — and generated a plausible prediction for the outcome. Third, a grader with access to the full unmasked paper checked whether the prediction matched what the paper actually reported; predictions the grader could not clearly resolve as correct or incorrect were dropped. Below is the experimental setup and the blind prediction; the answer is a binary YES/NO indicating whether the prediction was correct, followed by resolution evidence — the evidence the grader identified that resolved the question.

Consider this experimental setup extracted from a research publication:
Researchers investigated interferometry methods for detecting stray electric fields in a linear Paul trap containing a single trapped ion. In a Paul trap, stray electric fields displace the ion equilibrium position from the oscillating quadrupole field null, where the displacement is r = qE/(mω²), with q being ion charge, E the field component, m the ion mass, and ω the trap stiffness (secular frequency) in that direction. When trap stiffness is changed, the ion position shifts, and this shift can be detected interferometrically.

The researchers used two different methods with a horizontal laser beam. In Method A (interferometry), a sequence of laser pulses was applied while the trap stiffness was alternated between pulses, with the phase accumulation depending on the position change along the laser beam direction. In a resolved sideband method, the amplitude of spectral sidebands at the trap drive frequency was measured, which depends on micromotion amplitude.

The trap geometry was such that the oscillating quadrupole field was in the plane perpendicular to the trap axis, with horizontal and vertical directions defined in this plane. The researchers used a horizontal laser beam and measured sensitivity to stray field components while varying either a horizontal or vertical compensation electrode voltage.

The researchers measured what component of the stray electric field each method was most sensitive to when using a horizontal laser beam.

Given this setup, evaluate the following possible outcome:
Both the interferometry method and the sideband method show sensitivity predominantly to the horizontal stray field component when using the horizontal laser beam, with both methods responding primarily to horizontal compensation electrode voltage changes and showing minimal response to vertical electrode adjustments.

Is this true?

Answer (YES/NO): NO